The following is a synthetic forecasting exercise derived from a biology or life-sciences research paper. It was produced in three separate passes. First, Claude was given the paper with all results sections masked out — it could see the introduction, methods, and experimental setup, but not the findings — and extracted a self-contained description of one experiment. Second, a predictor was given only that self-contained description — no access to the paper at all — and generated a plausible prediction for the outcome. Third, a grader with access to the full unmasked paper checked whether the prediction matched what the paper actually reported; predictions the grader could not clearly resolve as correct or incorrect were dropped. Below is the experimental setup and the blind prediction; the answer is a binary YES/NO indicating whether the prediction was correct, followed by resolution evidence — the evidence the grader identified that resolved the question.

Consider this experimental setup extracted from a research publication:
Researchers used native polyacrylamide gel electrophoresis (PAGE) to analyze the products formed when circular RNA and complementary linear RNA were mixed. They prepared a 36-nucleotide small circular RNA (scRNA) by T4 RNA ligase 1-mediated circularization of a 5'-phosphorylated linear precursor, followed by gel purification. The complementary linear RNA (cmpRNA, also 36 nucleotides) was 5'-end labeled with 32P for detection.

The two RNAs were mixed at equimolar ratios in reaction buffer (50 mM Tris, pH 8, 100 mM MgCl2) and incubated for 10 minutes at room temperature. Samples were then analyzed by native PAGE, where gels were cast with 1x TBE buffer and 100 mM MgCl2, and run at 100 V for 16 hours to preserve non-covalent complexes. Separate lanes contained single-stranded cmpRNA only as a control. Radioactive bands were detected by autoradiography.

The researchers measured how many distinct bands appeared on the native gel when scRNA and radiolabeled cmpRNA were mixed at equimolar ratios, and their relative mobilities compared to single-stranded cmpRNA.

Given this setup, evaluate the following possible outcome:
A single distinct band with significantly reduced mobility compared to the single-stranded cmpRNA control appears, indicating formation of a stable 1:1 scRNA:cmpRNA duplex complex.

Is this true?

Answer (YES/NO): NO